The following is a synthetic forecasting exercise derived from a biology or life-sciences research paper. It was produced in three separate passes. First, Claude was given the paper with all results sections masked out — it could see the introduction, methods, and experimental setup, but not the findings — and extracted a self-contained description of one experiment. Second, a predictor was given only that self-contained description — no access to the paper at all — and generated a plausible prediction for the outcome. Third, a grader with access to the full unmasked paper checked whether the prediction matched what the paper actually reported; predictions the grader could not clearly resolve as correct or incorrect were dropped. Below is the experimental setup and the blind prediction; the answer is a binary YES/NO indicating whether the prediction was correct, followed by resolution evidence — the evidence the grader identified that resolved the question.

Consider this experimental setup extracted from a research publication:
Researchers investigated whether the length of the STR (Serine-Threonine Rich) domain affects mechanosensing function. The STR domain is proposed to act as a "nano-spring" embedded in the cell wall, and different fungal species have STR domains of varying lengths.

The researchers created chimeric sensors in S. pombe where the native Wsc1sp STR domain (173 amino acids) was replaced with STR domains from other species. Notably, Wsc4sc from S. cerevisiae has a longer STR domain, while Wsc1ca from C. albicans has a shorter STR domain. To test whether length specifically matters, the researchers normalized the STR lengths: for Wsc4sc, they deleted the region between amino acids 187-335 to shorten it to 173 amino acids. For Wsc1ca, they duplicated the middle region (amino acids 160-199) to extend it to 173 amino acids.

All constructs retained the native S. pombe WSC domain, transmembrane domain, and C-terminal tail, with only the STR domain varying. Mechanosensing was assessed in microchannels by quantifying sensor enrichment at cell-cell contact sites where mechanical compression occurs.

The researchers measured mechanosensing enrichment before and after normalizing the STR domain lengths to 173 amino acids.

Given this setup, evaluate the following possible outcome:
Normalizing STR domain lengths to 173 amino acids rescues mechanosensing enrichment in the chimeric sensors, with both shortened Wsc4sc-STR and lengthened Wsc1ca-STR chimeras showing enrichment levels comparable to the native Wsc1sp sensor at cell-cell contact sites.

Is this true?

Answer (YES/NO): NO